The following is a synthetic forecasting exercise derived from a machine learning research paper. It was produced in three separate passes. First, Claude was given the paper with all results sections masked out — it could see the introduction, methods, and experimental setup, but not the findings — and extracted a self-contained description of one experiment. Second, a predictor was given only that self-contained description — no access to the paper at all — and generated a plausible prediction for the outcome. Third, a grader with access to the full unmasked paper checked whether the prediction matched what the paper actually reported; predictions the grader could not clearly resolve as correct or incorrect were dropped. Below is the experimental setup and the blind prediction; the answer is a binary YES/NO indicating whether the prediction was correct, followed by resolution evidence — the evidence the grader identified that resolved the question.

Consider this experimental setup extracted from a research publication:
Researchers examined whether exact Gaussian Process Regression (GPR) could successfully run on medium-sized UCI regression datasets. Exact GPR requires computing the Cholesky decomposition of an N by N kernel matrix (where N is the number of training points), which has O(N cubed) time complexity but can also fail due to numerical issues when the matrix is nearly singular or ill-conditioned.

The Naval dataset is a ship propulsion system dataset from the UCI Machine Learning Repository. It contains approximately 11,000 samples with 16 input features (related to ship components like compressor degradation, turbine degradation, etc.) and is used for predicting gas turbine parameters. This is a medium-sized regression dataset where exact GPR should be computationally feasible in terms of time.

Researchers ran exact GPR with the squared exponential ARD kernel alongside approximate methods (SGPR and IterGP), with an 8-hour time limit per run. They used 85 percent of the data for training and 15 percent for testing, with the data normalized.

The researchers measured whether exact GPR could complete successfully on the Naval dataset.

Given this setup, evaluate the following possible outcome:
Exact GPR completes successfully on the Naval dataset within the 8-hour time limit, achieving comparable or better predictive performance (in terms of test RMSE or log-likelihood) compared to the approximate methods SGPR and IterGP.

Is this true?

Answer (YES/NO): NO